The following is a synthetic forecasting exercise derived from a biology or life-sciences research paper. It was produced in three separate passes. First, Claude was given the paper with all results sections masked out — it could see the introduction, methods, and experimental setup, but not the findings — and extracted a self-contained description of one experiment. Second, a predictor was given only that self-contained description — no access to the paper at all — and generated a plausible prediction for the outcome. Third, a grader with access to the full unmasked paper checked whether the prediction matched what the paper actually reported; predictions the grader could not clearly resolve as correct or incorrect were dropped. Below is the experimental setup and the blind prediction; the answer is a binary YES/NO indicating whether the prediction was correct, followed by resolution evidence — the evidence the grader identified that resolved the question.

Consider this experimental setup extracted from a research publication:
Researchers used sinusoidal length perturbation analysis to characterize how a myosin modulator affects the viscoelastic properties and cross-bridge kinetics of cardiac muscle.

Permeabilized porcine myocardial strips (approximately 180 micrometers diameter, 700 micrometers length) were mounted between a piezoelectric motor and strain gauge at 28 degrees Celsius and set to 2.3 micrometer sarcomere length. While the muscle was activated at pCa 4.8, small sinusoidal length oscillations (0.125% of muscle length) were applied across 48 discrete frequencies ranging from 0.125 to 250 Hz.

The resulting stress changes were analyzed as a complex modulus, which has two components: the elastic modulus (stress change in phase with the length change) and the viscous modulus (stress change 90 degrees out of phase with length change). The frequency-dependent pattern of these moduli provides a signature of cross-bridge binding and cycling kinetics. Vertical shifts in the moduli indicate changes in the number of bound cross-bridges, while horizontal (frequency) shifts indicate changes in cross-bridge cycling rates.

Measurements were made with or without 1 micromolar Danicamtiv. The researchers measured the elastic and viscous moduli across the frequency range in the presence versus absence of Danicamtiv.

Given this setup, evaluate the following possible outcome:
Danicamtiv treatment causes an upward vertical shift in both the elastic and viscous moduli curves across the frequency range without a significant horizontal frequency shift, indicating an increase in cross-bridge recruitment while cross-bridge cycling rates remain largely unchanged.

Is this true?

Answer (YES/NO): NO